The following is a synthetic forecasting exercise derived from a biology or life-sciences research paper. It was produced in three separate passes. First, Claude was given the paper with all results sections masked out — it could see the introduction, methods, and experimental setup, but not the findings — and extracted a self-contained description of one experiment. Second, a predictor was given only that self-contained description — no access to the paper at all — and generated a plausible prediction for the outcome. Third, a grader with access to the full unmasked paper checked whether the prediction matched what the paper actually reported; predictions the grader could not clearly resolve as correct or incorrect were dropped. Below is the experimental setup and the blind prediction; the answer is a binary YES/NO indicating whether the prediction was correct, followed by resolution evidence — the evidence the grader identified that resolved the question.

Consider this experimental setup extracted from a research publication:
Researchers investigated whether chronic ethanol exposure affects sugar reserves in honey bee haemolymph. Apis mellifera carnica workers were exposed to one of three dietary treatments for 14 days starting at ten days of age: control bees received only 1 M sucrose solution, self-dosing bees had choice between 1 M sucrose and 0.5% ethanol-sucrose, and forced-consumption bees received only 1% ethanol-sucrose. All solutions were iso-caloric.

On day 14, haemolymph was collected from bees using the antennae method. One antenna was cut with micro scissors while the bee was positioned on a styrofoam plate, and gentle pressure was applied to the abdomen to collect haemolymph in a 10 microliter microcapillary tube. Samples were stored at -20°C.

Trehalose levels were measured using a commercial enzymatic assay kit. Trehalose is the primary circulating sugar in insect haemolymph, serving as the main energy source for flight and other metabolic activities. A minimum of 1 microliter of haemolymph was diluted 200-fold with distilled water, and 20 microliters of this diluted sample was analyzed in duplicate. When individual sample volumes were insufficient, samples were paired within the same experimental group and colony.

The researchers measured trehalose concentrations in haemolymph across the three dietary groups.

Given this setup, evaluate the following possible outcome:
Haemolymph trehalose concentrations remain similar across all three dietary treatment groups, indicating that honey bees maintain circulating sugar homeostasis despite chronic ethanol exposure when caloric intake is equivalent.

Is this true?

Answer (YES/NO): NO